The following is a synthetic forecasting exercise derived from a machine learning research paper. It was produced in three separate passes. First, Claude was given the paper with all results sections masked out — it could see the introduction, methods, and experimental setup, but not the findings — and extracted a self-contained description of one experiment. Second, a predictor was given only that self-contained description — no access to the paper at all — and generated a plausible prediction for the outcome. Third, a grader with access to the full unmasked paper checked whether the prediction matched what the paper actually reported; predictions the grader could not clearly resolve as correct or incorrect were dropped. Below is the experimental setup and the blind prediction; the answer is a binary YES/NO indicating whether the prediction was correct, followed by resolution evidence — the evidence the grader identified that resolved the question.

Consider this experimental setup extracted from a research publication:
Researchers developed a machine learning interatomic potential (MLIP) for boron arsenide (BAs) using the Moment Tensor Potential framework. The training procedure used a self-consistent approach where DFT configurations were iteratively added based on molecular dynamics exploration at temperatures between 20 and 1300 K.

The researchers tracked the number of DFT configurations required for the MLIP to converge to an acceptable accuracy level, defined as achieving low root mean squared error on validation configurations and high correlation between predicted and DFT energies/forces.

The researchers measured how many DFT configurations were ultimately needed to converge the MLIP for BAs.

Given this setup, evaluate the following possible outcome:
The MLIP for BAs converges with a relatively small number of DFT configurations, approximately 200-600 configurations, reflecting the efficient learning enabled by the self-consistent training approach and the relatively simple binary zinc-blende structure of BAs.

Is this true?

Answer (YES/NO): NO